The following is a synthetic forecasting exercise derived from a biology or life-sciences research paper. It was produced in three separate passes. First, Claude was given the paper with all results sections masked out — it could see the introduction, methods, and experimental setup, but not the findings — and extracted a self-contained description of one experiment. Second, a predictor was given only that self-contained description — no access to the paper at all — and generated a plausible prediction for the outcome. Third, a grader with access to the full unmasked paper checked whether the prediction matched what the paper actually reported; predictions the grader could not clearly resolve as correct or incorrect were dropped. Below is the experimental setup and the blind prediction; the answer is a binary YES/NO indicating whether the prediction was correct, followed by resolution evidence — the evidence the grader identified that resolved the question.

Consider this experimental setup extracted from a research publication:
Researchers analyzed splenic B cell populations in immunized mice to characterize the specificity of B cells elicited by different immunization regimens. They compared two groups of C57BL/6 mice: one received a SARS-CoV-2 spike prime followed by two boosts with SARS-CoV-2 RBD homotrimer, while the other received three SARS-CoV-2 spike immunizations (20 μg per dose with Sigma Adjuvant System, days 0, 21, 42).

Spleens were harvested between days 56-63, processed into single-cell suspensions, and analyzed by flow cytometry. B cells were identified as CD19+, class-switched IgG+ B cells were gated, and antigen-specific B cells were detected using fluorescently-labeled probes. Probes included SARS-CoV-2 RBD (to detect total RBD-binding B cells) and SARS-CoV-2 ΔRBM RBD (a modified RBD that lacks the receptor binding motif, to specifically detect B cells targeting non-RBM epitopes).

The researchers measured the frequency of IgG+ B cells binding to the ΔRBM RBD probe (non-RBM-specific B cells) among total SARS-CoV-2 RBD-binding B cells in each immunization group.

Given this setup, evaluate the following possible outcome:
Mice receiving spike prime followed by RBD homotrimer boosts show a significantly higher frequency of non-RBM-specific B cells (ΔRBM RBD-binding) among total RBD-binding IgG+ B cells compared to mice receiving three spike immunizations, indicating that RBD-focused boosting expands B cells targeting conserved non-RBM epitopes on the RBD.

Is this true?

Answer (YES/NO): YES